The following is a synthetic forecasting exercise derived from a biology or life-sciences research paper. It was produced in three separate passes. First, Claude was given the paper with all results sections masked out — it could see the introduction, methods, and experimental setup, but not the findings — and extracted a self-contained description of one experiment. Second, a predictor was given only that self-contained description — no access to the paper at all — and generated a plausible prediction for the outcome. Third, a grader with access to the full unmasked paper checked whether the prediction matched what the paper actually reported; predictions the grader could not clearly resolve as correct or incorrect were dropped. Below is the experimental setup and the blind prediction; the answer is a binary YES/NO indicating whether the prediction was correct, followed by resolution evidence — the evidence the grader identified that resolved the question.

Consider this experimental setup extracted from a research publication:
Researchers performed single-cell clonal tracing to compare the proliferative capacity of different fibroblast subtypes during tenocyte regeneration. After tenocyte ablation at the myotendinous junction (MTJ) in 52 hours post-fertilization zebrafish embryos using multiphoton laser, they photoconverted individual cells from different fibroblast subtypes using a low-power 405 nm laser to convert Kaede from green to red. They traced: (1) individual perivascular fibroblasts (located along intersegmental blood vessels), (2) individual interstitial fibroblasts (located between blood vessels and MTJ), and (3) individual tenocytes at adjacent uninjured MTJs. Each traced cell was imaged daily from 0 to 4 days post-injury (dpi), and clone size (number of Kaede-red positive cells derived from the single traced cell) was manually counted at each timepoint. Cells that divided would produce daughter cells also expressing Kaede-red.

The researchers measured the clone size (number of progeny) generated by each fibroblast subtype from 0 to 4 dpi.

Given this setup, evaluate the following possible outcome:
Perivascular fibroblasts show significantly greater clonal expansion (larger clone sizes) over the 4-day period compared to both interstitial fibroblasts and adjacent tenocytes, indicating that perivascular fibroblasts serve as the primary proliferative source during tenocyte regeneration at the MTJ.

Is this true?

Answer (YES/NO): NO